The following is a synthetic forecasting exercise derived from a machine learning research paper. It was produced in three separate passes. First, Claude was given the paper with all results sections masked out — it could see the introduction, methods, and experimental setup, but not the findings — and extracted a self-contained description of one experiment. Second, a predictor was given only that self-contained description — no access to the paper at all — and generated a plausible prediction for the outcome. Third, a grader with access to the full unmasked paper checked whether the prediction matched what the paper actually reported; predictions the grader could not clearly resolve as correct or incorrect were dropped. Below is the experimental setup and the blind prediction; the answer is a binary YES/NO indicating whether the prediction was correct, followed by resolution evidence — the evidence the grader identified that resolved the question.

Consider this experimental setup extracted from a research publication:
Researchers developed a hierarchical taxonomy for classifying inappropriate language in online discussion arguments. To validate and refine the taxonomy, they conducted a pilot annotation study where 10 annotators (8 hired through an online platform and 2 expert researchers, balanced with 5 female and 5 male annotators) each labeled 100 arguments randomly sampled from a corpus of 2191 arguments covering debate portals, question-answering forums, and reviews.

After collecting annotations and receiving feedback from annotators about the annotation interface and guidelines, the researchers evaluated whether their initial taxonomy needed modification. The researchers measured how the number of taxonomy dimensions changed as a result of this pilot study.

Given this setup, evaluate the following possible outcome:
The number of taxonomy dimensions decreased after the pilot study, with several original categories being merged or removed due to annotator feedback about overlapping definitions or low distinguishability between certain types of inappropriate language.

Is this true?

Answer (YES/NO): YES